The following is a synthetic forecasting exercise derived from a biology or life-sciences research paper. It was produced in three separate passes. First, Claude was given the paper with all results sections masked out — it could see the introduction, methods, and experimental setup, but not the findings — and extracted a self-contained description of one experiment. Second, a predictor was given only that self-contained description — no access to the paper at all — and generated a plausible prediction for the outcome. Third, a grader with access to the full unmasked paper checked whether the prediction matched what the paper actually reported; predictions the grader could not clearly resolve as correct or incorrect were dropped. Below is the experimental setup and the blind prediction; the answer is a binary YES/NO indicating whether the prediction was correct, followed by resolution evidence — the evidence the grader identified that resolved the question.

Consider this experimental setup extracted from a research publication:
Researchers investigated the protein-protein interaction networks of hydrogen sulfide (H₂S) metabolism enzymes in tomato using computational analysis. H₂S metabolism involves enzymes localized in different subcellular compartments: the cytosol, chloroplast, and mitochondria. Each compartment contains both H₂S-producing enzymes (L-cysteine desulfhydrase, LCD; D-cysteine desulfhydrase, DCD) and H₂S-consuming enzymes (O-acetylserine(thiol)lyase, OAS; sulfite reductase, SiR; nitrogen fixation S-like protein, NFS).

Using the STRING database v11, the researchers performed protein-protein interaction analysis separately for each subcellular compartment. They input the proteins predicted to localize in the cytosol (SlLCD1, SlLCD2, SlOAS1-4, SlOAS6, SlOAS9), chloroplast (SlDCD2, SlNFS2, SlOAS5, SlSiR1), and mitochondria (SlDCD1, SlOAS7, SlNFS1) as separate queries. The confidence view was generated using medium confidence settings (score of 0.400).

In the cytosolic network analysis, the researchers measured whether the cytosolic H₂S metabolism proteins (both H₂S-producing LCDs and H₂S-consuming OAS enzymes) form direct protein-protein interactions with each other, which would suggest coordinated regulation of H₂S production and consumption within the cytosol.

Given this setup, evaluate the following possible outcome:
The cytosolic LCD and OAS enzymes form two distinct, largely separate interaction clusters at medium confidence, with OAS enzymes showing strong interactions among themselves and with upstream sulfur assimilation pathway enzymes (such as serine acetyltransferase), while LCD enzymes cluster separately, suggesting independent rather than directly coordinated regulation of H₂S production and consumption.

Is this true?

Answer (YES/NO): NO